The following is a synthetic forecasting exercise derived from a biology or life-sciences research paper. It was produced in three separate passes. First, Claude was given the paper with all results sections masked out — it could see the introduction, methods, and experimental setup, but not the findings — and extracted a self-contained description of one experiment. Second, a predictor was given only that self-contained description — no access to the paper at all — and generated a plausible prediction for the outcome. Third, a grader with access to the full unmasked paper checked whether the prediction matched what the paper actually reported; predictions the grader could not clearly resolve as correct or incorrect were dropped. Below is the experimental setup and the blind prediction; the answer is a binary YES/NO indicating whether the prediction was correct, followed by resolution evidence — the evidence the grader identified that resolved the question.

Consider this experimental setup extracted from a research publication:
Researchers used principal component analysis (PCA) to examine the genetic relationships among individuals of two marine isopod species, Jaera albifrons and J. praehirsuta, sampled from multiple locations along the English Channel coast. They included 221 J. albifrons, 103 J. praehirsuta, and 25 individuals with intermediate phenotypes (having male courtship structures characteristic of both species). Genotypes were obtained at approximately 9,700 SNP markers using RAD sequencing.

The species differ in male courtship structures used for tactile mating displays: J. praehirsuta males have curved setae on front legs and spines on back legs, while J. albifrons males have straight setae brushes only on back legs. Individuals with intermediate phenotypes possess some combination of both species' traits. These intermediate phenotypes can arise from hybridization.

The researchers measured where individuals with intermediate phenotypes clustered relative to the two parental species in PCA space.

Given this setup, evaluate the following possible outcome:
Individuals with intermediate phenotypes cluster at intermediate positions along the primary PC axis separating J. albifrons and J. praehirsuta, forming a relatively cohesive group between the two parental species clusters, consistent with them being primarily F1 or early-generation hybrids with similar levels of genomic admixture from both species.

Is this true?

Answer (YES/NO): NO